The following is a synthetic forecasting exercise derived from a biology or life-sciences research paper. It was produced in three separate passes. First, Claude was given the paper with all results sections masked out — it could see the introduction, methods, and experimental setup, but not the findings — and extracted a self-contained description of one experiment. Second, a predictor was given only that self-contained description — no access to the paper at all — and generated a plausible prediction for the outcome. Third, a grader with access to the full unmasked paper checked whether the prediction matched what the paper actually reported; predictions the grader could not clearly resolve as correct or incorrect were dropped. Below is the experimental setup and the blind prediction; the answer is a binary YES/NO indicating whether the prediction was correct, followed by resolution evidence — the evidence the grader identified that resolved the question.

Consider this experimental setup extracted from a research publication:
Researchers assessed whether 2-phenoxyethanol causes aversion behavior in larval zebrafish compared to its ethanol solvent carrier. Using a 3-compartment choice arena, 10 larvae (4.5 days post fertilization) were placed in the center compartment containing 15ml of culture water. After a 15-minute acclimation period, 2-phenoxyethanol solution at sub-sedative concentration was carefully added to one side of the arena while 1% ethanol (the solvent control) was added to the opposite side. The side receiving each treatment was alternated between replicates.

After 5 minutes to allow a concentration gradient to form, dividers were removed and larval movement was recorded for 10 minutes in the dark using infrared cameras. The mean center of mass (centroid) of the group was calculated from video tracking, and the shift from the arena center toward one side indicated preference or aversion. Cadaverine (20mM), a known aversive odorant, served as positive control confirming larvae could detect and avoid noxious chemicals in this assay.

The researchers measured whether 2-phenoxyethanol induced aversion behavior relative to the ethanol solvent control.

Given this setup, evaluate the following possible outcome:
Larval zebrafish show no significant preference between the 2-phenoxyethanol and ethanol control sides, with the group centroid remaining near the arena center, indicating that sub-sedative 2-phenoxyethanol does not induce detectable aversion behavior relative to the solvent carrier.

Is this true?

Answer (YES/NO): YES